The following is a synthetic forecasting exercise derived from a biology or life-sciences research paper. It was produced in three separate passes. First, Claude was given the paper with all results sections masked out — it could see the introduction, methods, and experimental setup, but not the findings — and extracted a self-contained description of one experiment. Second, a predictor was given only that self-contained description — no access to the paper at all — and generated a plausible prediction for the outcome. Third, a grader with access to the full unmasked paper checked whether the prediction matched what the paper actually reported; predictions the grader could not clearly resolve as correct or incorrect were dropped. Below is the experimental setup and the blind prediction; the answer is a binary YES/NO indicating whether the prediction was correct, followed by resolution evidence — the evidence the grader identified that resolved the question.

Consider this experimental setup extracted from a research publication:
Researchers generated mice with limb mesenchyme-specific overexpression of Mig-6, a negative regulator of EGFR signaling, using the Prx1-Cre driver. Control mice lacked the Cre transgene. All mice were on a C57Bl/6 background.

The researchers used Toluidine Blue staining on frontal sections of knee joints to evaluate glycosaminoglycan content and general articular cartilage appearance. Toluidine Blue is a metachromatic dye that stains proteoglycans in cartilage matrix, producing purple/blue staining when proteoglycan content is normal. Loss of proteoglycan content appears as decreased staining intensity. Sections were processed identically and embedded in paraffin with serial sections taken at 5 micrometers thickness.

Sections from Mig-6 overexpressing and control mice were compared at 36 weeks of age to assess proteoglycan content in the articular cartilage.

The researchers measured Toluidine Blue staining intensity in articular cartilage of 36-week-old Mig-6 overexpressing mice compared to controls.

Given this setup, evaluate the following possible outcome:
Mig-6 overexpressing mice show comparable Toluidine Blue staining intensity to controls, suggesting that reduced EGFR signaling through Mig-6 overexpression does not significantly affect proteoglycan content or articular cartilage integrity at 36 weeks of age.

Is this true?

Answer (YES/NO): NO